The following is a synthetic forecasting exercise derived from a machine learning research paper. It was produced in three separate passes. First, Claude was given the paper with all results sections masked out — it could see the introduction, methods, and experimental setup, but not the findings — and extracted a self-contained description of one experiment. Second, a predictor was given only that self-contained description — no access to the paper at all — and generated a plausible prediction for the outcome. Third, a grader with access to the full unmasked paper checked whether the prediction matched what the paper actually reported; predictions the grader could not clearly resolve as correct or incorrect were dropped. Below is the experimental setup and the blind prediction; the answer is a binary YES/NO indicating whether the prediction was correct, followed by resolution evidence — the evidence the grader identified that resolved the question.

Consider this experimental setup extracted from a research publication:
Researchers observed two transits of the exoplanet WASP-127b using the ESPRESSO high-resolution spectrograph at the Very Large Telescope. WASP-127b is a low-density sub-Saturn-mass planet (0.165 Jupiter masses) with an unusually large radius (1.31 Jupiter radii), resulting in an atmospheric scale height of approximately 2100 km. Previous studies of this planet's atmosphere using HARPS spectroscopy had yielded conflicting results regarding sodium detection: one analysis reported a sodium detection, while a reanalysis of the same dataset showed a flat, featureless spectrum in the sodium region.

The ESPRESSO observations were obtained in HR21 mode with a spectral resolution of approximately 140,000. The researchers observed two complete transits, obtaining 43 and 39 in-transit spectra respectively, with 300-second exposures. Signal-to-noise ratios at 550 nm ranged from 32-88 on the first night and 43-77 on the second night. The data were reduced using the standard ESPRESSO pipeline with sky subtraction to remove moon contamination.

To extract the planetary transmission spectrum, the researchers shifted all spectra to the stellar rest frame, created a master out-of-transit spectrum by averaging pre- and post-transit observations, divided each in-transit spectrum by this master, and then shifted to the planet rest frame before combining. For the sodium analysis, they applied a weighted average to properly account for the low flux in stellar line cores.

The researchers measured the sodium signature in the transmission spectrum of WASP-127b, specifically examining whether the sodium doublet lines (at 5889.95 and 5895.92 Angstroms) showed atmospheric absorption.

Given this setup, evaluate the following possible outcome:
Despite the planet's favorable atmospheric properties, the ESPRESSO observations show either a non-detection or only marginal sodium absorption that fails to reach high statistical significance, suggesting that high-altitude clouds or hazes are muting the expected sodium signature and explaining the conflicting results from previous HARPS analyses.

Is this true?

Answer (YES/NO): NO